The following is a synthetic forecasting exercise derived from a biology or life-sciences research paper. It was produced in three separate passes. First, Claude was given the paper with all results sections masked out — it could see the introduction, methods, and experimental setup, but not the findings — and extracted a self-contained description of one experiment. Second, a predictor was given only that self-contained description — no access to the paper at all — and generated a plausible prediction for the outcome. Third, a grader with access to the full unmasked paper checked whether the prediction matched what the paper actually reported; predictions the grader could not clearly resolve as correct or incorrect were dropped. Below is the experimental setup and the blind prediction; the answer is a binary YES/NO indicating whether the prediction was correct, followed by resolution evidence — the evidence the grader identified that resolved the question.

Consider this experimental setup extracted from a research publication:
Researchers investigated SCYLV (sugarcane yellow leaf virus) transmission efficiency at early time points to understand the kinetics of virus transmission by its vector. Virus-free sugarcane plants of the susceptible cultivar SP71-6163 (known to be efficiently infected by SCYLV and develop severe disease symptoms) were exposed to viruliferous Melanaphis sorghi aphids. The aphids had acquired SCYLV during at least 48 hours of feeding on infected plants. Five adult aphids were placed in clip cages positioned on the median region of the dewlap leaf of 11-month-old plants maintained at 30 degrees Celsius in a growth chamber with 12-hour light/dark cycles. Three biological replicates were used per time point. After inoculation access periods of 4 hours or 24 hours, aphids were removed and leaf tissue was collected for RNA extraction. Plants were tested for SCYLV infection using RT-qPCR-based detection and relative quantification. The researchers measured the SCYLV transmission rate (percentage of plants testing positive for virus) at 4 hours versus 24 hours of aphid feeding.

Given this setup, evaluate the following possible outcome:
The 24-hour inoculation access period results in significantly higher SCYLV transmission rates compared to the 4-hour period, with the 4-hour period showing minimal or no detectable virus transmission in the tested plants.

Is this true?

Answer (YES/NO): NO